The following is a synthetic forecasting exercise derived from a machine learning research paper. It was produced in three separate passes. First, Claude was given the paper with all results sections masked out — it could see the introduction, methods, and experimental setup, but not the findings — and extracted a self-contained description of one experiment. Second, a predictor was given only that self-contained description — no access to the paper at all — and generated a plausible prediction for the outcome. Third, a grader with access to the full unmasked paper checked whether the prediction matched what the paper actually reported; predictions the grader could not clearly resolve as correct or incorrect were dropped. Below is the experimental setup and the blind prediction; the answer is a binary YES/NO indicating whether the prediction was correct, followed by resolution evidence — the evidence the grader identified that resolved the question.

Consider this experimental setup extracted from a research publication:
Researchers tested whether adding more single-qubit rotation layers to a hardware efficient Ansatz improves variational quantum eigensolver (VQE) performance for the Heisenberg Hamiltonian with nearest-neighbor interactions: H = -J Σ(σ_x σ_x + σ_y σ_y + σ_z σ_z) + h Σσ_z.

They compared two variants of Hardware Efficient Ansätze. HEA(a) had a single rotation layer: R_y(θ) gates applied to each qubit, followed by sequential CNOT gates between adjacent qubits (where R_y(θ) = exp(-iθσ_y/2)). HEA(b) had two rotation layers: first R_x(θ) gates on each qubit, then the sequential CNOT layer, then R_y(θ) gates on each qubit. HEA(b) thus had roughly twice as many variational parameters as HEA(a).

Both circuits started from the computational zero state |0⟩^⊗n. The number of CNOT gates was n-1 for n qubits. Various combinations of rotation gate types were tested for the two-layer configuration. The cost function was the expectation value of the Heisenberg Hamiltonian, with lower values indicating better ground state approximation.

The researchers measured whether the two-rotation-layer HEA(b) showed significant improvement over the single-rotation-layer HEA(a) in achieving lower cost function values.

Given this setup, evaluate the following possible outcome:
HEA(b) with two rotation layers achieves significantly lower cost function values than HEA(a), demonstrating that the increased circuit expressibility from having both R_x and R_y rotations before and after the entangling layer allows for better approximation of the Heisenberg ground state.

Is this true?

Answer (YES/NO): YES